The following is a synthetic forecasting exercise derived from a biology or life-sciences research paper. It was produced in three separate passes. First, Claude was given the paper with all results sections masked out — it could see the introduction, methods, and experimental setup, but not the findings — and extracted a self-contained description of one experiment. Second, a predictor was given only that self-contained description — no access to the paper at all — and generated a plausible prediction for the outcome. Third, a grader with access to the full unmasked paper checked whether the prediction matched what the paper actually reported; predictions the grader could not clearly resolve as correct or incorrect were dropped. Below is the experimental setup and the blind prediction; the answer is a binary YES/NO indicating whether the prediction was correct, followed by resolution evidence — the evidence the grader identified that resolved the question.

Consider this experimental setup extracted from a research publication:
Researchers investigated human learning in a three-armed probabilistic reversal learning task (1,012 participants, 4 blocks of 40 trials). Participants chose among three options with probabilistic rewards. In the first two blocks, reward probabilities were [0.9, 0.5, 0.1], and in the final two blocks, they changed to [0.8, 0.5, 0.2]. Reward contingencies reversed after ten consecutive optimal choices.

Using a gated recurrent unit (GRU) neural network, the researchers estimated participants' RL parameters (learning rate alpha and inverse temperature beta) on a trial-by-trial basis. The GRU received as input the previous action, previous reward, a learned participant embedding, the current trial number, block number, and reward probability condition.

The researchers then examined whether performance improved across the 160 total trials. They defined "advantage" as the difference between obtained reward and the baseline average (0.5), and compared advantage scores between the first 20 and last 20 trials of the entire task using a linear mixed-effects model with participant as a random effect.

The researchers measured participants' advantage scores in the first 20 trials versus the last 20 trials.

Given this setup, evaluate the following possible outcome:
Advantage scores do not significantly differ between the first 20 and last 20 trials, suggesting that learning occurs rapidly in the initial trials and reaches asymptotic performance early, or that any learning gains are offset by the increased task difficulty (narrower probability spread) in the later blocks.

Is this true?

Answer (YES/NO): NO